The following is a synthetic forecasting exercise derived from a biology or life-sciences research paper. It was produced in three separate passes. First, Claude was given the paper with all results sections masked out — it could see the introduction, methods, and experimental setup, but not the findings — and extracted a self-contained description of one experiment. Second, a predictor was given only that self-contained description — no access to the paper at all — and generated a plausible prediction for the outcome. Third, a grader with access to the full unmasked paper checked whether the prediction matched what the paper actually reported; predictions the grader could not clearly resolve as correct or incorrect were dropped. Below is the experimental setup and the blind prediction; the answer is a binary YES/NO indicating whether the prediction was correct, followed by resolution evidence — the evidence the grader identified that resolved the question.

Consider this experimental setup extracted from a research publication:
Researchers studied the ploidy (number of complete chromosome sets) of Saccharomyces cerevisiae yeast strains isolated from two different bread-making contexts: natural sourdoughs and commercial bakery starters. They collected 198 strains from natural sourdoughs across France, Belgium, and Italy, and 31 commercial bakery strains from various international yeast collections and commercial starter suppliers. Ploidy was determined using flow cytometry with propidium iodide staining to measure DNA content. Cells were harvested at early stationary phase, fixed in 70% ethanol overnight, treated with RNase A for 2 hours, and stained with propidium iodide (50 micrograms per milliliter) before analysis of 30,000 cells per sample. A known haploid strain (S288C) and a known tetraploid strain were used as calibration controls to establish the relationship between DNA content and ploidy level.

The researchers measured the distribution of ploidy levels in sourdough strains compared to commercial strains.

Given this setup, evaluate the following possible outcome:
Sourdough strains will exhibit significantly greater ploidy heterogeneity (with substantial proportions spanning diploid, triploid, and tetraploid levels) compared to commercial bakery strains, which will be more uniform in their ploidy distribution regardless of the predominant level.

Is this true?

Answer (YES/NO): NO